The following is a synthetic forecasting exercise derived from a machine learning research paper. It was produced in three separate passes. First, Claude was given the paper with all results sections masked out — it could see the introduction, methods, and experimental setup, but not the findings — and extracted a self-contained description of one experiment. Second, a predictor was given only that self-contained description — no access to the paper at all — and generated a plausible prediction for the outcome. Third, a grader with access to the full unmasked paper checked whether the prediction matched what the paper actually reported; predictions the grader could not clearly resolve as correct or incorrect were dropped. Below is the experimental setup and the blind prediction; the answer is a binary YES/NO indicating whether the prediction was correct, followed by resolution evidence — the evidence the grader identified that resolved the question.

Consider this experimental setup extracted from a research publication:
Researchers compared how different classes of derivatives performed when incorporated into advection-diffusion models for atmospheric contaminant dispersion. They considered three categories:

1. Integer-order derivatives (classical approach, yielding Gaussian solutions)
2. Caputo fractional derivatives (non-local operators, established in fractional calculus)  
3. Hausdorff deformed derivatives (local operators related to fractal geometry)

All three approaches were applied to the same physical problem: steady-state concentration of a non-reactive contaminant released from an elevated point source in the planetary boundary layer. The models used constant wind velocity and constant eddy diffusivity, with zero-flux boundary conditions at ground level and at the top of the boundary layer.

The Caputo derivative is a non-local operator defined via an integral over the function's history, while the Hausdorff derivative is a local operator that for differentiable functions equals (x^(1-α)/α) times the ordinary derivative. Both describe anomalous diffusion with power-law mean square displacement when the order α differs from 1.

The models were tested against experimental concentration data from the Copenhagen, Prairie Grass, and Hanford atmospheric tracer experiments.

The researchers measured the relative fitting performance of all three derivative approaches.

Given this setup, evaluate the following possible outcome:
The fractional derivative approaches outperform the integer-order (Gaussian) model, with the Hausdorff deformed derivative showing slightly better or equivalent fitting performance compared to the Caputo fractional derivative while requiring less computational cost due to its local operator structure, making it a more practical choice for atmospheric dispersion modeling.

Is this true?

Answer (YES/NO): YES